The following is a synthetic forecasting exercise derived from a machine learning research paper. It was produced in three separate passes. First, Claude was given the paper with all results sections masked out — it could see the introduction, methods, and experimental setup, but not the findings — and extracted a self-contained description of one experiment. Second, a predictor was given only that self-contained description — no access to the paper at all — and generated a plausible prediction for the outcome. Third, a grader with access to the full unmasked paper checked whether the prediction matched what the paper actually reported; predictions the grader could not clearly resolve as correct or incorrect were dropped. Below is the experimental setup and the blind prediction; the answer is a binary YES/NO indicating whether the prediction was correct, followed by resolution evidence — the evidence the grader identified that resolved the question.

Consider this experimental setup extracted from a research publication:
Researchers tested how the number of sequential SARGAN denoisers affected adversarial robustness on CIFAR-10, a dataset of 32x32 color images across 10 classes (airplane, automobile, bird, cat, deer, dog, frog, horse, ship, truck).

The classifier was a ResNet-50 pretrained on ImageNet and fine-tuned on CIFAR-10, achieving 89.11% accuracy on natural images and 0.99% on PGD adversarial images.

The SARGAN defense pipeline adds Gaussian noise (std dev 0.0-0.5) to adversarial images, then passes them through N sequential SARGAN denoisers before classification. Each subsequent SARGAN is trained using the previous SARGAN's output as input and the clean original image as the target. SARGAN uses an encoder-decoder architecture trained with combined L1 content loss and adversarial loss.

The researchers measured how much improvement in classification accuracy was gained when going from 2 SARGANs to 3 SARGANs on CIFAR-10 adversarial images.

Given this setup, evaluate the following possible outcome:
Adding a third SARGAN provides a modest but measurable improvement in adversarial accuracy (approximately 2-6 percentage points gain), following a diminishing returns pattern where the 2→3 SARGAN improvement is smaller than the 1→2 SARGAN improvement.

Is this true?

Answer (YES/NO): NO